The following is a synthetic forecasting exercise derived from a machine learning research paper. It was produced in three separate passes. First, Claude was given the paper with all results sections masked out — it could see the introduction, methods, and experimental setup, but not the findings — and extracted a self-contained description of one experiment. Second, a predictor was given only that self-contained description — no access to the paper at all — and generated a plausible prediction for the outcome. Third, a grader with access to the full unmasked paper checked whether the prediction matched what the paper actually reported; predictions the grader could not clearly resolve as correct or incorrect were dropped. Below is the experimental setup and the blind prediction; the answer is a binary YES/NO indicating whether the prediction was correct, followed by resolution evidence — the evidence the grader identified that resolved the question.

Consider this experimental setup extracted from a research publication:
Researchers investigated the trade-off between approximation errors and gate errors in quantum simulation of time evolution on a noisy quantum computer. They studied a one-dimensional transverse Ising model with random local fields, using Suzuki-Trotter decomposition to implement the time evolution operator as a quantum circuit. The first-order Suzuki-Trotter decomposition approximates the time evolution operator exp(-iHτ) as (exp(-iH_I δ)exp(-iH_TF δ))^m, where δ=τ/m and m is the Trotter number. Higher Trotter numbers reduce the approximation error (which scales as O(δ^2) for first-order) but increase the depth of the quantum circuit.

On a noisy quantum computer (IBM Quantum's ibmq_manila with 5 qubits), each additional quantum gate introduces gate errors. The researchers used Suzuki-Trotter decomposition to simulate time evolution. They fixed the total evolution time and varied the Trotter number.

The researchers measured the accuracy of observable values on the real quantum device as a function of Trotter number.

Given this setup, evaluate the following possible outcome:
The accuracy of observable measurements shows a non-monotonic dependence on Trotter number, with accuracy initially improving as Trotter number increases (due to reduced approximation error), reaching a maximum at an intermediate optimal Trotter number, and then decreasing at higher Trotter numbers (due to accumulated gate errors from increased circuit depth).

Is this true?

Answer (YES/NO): NO